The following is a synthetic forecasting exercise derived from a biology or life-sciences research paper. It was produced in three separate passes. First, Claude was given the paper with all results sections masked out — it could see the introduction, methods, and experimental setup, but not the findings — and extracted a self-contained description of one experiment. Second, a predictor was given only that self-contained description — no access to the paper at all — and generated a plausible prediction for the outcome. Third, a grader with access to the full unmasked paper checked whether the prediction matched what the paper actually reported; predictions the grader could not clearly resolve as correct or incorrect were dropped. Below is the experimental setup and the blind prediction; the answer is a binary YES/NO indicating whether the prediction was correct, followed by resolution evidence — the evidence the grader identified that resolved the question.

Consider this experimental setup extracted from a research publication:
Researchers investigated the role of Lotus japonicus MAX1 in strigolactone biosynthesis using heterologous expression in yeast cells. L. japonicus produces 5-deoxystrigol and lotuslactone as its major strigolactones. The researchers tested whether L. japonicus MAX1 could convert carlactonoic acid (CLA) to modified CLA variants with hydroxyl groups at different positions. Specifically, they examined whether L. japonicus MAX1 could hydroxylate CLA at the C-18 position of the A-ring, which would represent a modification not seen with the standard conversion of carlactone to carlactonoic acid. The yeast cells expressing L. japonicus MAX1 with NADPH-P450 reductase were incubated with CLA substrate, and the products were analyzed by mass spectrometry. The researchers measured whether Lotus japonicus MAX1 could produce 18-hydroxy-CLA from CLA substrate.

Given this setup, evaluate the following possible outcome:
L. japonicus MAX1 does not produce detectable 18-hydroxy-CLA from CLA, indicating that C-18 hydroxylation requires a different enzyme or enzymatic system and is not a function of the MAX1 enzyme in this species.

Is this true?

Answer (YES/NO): NO